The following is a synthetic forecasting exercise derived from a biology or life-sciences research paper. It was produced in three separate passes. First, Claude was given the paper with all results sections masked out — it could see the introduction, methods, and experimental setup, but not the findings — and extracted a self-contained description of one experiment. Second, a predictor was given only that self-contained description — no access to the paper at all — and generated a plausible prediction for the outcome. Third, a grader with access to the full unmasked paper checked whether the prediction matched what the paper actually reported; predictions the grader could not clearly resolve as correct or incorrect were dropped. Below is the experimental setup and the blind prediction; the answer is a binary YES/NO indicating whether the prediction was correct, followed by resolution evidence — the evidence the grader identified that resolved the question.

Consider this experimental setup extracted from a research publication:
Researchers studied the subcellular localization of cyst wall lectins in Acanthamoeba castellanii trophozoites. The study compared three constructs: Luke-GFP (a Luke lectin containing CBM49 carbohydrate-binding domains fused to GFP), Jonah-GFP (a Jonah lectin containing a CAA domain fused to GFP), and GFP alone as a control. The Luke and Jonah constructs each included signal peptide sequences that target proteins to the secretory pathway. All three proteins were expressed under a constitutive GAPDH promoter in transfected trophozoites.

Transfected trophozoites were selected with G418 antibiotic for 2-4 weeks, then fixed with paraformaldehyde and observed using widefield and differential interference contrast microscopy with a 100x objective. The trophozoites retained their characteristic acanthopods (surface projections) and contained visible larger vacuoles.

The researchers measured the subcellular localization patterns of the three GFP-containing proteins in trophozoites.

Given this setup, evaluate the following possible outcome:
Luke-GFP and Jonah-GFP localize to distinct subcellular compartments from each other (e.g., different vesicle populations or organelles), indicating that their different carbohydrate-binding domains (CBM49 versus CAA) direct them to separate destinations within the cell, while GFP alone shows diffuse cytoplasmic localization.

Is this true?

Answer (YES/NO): NO